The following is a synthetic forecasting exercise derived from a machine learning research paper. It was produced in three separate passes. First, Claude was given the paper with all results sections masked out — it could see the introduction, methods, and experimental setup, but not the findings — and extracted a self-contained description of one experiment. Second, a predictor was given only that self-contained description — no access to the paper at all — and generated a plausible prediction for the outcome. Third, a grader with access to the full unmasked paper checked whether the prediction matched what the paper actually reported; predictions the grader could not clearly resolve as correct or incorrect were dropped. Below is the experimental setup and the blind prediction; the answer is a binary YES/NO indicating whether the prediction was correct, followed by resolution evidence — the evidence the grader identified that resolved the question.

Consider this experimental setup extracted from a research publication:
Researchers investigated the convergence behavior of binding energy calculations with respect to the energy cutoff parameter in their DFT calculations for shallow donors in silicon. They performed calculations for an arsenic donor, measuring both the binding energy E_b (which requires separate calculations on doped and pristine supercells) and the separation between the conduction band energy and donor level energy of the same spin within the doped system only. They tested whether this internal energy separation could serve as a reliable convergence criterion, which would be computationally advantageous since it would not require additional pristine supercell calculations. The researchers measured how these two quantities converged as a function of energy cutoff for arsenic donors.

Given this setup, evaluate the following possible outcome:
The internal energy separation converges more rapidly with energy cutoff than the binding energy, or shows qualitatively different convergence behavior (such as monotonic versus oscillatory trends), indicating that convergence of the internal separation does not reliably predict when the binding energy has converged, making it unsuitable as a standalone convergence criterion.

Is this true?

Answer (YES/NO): NO